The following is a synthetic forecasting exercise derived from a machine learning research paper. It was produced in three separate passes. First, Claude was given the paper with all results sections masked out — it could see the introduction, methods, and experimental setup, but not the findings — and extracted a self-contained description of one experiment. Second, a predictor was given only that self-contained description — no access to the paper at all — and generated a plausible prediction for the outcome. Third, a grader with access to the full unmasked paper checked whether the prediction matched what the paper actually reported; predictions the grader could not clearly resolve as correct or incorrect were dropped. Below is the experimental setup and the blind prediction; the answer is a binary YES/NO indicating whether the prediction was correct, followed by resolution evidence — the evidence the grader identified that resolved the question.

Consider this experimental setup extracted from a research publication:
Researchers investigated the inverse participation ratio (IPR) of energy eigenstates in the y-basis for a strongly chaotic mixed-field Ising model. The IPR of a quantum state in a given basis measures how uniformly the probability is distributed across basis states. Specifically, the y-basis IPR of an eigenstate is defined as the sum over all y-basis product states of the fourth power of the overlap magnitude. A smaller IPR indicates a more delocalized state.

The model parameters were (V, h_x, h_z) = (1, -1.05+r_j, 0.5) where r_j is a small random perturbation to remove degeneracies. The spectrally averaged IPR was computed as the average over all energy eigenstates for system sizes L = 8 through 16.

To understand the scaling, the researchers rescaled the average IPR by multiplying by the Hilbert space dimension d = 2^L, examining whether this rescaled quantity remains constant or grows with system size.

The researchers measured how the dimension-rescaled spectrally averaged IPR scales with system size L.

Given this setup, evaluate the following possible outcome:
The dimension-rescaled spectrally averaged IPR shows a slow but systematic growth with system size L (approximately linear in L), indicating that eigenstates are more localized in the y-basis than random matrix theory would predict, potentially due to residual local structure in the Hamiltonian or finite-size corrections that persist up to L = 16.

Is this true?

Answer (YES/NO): NO